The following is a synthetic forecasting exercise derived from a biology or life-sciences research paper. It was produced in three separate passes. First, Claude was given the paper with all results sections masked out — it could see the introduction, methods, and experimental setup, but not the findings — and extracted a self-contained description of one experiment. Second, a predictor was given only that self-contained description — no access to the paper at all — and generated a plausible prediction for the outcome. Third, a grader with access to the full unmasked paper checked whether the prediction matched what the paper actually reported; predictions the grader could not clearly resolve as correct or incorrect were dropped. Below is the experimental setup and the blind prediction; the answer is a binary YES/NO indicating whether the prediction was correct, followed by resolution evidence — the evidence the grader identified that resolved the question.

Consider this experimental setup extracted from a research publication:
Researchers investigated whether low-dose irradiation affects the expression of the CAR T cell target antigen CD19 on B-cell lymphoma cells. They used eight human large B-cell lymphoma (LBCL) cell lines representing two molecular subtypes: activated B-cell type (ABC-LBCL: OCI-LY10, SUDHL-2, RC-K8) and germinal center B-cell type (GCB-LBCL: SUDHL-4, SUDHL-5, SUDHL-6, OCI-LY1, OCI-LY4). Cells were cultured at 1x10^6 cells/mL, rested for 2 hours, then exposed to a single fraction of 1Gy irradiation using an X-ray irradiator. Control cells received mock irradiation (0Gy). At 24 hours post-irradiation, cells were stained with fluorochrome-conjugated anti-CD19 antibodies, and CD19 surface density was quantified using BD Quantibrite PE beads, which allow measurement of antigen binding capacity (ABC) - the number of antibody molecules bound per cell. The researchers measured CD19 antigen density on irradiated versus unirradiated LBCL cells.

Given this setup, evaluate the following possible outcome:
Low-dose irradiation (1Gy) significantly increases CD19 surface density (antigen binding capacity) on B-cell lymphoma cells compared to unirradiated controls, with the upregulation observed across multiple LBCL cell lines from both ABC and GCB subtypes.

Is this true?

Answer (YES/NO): YES